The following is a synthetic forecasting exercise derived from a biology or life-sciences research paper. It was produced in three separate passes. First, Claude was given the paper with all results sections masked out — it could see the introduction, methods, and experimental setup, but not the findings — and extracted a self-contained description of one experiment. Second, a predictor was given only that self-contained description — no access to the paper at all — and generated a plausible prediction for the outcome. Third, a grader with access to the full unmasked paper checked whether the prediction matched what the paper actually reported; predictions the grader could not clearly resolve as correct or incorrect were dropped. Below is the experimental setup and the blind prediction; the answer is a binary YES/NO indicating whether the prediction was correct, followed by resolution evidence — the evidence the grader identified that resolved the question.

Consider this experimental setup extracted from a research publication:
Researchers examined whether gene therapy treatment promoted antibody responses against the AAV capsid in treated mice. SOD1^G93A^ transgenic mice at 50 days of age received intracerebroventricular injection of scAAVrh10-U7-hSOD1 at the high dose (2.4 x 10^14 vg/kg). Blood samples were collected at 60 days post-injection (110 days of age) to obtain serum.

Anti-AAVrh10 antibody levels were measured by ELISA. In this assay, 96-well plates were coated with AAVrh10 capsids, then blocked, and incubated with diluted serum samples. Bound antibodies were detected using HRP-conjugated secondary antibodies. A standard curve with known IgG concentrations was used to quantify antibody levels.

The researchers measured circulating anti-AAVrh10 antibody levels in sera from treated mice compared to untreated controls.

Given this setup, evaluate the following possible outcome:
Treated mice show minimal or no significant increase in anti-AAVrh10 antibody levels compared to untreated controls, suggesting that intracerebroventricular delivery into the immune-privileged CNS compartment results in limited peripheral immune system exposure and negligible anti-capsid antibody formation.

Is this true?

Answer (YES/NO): NO